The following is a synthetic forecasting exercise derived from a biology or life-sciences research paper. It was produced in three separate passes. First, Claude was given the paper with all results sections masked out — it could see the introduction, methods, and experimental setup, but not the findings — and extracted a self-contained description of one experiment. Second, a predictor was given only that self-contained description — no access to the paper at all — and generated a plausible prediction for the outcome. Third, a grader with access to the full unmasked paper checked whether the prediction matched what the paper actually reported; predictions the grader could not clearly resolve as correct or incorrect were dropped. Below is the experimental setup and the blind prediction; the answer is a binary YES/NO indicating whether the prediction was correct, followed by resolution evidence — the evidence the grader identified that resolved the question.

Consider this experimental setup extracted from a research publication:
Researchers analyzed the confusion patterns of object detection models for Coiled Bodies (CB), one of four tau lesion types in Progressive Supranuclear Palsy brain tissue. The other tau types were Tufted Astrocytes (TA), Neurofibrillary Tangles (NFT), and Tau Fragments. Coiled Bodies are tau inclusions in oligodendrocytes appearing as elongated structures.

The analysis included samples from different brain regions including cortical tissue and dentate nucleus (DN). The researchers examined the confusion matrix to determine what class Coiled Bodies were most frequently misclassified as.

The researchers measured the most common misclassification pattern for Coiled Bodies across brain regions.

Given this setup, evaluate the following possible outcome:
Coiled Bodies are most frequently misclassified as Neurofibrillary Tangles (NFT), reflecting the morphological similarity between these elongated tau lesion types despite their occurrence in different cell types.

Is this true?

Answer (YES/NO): NO